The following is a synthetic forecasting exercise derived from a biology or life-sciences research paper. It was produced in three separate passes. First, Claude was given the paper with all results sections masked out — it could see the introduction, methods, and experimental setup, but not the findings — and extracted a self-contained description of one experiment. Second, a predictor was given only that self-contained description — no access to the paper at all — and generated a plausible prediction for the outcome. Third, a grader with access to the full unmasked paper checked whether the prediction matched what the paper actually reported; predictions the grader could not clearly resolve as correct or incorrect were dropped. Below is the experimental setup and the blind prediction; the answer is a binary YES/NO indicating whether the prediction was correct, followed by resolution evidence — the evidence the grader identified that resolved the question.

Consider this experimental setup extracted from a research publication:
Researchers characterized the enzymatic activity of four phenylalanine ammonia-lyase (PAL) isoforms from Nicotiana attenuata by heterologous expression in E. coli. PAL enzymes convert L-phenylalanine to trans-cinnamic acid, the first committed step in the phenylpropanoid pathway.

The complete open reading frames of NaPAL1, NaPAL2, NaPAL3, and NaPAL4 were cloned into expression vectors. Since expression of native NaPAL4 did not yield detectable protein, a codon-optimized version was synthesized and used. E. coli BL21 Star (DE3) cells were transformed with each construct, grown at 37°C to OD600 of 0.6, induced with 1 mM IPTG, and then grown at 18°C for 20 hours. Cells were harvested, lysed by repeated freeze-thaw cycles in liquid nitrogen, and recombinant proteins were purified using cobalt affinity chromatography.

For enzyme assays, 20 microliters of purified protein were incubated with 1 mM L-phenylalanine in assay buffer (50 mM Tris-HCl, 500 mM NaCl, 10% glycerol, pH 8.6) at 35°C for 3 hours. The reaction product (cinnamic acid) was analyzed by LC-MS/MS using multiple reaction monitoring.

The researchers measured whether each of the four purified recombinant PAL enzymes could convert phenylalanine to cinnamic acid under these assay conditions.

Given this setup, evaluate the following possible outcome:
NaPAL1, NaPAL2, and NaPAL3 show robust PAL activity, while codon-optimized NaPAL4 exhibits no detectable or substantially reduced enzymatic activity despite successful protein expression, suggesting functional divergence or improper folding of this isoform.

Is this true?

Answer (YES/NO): NO